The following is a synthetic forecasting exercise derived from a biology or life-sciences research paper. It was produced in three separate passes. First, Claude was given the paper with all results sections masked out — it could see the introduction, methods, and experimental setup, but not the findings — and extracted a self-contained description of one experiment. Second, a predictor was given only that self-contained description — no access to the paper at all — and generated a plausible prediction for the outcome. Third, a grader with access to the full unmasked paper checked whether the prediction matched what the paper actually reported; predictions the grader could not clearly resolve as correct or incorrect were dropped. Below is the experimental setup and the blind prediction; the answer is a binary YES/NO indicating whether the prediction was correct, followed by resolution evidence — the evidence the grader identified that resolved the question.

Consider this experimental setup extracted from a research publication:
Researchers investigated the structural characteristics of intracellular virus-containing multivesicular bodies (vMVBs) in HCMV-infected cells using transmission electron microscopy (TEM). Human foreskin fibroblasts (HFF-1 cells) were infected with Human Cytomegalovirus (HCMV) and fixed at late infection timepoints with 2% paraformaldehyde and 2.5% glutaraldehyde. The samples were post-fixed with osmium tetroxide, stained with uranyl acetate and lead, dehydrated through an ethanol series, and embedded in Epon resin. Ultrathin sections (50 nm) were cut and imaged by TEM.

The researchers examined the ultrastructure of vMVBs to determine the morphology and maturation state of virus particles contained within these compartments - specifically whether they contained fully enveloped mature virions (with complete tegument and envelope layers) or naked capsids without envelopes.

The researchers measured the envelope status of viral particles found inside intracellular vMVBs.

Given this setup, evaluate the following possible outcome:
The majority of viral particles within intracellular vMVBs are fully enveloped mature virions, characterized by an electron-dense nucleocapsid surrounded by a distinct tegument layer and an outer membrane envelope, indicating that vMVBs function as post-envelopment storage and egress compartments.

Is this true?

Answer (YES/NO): NO